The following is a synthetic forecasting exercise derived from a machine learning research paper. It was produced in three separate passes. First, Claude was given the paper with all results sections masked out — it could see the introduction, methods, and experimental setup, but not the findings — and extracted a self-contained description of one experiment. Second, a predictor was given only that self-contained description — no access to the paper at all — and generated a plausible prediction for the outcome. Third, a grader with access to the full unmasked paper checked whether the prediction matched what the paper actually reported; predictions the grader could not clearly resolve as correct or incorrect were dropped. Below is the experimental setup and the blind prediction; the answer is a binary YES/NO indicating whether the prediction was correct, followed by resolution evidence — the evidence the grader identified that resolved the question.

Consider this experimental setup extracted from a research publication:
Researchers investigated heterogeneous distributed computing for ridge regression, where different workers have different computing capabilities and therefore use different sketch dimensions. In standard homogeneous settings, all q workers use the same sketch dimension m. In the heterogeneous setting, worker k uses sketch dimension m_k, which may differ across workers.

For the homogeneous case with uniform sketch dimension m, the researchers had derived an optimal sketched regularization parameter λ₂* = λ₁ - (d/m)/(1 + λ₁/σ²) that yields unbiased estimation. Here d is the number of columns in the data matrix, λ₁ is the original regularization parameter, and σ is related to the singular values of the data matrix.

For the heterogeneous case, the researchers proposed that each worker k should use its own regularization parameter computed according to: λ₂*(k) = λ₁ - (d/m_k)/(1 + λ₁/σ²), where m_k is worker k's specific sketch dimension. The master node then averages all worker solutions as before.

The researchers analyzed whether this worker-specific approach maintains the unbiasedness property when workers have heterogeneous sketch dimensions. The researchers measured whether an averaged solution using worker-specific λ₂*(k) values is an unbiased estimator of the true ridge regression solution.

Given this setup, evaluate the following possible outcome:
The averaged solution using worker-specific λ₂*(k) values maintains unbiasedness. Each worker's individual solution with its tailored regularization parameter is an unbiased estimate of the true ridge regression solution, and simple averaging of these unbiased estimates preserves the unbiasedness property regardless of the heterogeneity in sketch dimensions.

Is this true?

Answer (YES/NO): YES